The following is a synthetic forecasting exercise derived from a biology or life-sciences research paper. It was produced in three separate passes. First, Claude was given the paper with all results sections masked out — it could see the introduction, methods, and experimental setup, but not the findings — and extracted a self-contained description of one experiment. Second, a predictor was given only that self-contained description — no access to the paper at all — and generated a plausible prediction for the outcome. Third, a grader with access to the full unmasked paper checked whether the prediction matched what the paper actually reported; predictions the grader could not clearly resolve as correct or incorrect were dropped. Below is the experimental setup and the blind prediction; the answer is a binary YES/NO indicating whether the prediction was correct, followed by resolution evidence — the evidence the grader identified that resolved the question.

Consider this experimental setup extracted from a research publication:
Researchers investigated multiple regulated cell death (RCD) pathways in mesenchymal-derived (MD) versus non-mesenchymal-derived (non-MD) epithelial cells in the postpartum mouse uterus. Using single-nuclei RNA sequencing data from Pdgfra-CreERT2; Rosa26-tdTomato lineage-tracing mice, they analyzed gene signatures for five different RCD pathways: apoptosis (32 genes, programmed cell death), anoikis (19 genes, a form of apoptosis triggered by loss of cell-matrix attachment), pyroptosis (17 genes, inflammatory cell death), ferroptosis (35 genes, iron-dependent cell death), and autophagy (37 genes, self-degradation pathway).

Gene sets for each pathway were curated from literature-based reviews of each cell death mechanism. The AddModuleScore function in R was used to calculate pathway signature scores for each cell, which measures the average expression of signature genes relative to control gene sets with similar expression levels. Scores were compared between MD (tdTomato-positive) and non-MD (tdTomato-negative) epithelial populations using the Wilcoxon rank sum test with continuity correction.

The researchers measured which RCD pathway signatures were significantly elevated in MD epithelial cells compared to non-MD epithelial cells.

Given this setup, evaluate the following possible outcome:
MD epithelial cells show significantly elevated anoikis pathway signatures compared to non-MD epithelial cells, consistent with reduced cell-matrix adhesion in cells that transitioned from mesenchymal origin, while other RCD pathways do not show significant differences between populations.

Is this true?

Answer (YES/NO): NO